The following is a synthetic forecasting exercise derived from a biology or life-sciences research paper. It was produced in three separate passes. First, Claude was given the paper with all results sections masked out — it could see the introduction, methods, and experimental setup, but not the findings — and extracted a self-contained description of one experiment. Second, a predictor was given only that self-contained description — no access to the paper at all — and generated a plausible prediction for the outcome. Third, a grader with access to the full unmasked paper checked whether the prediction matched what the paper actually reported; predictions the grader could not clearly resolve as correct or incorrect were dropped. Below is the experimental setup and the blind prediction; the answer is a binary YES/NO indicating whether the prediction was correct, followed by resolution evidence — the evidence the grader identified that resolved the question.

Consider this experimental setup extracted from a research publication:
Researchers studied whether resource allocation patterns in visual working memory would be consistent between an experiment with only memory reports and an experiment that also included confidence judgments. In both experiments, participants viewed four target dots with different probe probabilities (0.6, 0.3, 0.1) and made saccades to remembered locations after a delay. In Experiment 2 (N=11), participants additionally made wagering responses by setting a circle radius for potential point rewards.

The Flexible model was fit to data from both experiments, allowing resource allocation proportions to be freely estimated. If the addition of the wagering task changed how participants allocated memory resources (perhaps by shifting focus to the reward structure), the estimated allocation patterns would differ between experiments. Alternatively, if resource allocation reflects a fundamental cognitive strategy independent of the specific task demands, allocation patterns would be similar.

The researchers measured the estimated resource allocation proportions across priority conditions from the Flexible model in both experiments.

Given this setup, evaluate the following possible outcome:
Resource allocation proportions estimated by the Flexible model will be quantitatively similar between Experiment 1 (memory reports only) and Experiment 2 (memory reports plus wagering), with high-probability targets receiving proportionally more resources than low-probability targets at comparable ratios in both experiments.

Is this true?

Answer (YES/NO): YES